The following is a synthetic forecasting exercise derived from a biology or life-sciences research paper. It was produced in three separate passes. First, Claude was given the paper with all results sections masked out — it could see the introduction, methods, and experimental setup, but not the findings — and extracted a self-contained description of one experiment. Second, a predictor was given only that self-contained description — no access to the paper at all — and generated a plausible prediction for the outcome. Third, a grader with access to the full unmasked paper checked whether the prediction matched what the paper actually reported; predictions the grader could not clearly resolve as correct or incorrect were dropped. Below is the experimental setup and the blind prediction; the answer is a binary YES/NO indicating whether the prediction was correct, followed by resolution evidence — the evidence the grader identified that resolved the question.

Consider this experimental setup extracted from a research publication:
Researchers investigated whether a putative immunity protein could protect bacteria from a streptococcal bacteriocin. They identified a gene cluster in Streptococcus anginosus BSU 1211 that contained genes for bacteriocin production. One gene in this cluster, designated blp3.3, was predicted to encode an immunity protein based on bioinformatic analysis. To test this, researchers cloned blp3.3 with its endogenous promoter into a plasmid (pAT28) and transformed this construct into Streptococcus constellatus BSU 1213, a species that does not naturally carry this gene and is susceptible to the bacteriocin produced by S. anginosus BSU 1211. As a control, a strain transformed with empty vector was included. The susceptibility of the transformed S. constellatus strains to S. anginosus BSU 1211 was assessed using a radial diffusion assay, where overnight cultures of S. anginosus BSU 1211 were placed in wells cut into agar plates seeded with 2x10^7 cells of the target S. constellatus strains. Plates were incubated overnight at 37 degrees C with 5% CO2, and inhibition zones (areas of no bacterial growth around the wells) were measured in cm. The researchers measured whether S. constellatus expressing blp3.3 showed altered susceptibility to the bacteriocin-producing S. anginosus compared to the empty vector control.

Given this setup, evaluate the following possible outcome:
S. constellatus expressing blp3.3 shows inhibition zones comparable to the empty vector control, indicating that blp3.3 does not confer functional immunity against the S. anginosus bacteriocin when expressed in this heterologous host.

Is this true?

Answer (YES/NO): NO